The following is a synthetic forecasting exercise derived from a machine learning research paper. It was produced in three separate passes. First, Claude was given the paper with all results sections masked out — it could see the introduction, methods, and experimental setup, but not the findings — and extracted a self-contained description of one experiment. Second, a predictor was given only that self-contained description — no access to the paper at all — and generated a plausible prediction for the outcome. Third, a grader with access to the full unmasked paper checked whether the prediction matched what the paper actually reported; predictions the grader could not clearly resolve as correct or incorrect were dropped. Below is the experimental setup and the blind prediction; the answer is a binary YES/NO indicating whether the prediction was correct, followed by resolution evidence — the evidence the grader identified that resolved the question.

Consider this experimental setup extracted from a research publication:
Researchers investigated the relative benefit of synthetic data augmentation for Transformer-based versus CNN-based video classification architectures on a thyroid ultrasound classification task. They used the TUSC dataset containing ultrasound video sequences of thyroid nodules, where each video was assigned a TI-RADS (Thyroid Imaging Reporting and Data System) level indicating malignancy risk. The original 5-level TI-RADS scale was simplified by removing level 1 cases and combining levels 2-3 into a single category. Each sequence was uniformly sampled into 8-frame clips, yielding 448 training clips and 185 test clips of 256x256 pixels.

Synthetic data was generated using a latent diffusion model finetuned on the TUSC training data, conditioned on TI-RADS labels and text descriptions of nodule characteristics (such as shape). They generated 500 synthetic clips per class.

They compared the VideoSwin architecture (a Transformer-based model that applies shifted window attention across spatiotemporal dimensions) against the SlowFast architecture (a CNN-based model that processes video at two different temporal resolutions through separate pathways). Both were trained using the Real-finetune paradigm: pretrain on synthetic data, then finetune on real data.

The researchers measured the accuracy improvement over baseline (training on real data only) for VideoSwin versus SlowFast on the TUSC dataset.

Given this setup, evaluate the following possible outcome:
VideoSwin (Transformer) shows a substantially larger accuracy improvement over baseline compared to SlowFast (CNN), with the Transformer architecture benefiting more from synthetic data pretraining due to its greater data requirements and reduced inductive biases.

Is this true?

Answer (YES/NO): NO